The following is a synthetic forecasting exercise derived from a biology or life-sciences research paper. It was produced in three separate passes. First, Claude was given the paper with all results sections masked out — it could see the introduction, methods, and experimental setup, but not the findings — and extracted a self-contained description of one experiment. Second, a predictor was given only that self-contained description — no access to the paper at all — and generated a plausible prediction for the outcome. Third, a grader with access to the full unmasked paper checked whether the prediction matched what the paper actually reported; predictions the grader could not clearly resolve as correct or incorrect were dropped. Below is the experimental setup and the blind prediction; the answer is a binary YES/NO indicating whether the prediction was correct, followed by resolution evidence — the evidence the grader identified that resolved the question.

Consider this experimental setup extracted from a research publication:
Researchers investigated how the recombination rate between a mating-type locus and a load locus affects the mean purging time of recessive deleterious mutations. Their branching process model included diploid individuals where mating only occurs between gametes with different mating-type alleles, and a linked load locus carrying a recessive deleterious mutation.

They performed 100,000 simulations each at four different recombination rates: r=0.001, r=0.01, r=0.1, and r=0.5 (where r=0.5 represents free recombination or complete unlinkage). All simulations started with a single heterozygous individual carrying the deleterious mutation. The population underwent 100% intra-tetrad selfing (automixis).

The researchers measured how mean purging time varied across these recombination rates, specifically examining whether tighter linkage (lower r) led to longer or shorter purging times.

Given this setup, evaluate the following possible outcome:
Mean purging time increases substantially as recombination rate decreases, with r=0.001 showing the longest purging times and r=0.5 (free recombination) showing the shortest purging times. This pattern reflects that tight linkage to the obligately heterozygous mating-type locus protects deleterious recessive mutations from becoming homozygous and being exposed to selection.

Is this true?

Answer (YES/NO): YES